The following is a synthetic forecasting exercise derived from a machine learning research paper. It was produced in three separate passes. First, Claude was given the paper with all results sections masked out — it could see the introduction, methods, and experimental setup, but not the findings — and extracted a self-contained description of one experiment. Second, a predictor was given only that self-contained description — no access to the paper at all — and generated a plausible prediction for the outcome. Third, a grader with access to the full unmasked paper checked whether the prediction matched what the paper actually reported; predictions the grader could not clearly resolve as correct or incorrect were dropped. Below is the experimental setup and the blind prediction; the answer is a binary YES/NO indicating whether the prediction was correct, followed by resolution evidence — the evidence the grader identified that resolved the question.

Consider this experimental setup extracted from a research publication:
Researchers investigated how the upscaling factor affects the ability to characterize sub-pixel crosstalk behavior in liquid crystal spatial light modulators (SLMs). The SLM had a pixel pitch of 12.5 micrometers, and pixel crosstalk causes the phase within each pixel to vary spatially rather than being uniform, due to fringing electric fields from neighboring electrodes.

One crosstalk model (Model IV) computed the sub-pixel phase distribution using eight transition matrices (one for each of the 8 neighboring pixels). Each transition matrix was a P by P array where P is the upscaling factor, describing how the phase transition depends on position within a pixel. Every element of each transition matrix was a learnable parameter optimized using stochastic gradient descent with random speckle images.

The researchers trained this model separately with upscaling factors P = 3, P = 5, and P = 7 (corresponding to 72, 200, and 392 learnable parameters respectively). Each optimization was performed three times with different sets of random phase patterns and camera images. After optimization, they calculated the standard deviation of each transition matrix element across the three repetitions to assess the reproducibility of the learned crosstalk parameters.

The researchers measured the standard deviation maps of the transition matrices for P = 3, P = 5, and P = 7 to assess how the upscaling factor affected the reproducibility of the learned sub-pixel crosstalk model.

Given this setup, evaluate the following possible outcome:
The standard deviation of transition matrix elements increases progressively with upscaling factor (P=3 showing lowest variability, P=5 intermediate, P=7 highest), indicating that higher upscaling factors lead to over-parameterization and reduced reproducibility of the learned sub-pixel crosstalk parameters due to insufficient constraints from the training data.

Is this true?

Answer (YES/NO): NO